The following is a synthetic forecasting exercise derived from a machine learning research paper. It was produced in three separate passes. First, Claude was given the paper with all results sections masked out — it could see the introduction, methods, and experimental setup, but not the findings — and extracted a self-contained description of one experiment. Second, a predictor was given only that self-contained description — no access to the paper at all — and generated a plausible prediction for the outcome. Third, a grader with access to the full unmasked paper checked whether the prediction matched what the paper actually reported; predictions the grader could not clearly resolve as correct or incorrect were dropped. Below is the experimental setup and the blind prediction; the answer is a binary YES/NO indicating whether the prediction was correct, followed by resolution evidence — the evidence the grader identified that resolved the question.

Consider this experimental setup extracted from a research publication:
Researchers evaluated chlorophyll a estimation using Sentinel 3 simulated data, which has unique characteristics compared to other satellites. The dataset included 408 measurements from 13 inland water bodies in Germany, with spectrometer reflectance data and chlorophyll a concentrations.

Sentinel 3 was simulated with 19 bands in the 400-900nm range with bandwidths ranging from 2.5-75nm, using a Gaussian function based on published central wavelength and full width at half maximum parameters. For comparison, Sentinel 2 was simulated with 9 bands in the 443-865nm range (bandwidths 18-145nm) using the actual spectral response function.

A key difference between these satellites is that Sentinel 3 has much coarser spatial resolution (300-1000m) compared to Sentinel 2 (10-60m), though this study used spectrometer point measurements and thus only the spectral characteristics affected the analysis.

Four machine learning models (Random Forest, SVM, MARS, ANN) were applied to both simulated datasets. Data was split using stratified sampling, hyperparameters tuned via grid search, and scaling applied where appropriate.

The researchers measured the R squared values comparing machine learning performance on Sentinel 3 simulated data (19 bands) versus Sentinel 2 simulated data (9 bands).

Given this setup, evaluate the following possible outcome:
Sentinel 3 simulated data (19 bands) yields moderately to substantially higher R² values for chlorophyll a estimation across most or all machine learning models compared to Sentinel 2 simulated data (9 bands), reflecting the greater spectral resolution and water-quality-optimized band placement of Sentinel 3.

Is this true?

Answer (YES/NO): NO